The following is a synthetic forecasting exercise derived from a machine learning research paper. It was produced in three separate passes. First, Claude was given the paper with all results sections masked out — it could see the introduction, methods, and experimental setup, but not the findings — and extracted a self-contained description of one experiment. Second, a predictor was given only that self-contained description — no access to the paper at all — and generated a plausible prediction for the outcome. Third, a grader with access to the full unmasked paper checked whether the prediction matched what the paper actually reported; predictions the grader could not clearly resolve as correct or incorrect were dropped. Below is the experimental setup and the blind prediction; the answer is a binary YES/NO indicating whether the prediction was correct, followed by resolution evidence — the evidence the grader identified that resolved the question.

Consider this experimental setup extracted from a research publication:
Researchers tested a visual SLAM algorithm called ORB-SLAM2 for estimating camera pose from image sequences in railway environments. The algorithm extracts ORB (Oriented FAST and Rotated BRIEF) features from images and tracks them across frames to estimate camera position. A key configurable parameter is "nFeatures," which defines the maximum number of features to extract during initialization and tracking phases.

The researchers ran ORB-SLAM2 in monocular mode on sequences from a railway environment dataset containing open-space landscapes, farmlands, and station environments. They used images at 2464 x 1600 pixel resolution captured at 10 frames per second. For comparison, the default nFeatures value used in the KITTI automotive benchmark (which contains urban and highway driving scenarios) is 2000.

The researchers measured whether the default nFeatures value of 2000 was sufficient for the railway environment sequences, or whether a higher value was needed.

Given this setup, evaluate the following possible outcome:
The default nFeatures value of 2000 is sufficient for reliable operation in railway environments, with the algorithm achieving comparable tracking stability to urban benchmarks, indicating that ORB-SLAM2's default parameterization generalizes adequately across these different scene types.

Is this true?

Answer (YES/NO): NO